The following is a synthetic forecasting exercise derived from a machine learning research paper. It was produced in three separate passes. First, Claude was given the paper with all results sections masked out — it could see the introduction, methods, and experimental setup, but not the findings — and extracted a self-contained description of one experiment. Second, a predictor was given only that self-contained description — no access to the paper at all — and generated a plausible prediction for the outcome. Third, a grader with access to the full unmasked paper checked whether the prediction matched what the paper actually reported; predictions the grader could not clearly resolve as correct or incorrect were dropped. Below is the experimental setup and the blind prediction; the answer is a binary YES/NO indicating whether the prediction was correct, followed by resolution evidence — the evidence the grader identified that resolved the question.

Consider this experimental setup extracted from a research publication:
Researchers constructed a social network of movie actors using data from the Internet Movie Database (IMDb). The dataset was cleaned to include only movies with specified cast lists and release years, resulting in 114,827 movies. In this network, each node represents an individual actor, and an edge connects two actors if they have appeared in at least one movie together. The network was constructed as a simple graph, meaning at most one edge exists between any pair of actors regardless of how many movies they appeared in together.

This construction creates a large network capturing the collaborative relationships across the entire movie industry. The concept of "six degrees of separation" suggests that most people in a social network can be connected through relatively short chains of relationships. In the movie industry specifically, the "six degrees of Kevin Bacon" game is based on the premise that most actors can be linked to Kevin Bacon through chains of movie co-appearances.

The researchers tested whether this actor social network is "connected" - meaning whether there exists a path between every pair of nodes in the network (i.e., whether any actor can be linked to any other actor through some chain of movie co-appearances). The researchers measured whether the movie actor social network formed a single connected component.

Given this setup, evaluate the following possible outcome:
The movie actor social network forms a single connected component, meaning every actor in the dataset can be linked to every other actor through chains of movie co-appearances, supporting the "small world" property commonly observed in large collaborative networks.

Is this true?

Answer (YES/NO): NO